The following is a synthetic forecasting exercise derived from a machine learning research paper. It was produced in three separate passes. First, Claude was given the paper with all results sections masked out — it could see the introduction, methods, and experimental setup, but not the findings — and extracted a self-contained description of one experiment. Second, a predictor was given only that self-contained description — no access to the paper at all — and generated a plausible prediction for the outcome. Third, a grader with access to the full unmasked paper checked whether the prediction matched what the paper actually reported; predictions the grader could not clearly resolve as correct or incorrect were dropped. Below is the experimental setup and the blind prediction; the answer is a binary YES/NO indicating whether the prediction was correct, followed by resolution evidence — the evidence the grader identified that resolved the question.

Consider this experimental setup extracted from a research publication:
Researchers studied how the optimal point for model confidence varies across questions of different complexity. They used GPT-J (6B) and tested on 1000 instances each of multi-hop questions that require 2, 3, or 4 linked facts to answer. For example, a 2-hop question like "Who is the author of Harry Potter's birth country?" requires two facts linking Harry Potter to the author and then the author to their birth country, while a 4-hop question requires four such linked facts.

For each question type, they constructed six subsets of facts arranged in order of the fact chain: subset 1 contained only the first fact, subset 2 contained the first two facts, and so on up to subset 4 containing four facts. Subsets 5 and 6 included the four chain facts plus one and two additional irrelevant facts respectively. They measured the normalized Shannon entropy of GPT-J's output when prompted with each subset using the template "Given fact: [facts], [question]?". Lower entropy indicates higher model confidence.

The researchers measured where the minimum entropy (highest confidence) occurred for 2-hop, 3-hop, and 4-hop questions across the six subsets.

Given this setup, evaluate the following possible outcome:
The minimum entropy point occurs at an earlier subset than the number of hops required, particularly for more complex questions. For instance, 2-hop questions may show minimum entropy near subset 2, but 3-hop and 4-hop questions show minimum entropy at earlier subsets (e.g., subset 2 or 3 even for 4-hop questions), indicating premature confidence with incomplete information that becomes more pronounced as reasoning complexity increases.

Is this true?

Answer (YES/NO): NO